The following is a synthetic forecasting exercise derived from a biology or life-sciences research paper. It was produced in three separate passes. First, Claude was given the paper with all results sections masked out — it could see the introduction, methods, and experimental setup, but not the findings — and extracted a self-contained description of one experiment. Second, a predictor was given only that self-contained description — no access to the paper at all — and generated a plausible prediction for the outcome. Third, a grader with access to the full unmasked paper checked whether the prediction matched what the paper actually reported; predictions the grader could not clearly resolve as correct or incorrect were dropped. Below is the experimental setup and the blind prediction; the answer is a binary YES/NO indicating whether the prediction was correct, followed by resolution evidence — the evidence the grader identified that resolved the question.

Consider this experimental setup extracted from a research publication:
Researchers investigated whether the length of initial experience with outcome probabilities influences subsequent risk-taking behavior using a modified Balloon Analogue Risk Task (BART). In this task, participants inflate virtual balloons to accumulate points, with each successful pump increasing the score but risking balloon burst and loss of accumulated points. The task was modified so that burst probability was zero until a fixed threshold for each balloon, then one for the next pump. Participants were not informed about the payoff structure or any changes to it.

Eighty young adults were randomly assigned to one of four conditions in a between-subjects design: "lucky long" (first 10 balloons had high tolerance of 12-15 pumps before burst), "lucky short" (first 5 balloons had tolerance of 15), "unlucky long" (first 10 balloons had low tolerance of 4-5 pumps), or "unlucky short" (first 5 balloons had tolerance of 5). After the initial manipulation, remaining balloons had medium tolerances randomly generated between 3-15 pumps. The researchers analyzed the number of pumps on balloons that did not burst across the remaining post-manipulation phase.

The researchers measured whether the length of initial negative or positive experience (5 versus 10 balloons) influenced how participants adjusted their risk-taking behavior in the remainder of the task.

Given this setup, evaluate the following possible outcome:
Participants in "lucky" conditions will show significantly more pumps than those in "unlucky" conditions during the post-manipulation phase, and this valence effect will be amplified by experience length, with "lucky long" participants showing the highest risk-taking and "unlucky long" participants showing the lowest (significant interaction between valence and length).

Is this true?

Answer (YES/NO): NO